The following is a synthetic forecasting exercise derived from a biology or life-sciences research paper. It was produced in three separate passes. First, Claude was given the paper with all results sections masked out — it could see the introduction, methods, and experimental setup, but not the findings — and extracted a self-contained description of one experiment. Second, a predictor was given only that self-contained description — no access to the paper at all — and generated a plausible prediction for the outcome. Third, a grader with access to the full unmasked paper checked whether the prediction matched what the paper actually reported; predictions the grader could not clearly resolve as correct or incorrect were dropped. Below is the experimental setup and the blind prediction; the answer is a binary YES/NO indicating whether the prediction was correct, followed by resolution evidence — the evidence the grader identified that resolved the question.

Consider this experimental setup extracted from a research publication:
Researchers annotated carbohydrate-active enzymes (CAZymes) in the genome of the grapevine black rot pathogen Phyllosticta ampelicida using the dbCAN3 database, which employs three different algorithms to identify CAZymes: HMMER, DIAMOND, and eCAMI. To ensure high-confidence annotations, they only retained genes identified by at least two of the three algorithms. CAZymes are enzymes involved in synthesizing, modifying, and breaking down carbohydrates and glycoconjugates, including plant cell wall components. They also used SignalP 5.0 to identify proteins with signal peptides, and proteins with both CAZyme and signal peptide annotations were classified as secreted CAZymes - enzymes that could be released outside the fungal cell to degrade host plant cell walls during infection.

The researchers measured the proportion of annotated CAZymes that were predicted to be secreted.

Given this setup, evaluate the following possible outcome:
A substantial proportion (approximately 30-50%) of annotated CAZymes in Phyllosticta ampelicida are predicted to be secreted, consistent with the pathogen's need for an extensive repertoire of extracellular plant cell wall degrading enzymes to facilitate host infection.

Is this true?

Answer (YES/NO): NO